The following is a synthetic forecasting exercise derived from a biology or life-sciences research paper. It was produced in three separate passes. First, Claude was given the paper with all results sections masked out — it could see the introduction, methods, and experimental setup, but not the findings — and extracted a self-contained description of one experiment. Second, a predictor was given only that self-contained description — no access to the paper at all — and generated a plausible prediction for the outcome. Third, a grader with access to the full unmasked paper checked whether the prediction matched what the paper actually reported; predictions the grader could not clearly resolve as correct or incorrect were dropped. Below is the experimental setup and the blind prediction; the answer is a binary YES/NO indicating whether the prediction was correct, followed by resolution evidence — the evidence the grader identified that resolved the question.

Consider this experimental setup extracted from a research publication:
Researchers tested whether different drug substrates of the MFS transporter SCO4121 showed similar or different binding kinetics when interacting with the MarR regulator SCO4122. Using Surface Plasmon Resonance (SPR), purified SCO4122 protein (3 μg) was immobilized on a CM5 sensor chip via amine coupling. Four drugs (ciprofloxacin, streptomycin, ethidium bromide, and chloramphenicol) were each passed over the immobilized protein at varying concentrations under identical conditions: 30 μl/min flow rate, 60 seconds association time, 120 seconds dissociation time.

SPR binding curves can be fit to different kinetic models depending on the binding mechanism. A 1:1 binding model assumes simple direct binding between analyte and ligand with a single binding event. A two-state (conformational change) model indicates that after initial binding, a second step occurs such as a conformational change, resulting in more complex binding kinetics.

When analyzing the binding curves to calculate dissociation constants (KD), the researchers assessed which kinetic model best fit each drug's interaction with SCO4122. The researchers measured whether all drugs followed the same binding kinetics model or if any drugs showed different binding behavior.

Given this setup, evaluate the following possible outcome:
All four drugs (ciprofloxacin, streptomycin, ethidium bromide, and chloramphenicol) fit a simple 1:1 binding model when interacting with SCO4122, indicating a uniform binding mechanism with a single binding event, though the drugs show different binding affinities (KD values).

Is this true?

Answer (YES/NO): NO